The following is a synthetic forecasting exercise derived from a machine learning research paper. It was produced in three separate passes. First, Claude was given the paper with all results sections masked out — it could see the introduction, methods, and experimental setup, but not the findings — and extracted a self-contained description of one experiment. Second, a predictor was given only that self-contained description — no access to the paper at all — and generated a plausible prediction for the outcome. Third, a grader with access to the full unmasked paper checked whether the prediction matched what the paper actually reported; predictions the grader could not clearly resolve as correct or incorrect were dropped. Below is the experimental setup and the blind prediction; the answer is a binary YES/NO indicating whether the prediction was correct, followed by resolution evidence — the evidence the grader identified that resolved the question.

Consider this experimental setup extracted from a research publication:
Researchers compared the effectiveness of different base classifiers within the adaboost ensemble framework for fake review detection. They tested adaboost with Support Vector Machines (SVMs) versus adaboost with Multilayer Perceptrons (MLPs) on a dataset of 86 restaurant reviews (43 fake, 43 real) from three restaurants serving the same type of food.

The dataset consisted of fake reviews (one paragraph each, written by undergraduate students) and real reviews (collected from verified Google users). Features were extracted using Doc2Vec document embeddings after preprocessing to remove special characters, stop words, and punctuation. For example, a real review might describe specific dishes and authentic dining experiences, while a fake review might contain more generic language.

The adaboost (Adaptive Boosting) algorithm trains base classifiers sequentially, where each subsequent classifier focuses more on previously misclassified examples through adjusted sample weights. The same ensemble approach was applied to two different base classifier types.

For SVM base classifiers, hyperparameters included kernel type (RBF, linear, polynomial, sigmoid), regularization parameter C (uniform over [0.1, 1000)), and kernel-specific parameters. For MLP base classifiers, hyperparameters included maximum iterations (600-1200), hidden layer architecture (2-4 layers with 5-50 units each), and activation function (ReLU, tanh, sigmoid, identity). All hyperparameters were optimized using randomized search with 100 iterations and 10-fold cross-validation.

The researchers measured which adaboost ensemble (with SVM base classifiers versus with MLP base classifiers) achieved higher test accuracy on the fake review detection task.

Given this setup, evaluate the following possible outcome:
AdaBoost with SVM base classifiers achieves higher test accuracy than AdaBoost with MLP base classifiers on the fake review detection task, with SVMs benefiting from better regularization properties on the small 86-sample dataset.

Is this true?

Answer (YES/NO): NO